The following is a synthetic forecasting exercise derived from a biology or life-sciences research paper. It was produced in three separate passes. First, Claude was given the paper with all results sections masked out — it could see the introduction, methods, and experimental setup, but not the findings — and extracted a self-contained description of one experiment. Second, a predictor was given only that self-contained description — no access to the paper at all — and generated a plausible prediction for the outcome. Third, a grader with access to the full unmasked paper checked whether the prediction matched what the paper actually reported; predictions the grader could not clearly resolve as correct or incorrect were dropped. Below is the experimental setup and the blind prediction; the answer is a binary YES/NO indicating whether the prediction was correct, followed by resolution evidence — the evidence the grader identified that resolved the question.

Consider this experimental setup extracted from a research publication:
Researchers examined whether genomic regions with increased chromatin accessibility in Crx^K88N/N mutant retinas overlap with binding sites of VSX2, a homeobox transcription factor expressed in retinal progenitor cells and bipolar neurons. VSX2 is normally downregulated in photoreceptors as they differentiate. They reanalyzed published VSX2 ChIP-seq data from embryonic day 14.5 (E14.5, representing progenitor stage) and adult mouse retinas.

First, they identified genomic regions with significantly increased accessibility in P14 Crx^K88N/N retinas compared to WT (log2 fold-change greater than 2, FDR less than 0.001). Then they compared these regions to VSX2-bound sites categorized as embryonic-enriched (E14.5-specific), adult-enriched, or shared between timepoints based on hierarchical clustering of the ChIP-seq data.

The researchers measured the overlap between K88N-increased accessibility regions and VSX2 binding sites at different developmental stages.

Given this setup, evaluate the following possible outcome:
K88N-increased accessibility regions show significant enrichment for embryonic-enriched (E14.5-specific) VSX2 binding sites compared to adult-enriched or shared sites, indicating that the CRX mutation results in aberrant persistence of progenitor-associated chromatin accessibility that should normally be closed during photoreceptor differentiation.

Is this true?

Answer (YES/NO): YES